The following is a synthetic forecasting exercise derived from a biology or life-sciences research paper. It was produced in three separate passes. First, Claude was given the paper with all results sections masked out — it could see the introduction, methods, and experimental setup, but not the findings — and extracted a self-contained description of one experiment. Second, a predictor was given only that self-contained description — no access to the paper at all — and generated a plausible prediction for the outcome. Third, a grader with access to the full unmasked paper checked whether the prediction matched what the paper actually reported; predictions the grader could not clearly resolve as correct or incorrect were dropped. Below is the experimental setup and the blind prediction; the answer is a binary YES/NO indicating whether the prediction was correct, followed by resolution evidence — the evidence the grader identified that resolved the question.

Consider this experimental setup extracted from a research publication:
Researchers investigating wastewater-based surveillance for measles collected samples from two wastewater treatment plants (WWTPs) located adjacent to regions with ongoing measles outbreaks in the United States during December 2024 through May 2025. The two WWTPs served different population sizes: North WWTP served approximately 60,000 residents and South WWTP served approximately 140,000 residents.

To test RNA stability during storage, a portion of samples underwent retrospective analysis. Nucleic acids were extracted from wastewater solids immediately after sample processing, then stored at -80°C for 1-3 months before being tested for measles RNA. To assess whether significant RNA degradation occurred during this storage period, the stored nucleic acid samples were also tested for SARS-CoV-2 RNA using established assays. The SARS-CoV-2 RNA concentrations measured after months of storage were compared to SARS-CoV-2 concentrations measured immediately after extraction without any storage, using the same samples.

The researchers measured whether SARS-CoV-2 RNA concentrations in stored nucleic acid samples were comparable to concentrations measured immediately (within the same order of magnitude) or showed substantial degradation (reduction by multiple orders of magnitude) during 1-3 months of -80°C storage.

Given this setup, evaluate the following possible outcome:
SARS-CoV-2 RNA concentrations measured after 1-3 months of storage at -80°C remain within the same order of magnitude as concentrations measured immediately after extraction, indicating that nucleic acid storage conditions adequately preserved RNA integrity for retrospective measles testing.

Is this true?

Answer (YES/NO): YES